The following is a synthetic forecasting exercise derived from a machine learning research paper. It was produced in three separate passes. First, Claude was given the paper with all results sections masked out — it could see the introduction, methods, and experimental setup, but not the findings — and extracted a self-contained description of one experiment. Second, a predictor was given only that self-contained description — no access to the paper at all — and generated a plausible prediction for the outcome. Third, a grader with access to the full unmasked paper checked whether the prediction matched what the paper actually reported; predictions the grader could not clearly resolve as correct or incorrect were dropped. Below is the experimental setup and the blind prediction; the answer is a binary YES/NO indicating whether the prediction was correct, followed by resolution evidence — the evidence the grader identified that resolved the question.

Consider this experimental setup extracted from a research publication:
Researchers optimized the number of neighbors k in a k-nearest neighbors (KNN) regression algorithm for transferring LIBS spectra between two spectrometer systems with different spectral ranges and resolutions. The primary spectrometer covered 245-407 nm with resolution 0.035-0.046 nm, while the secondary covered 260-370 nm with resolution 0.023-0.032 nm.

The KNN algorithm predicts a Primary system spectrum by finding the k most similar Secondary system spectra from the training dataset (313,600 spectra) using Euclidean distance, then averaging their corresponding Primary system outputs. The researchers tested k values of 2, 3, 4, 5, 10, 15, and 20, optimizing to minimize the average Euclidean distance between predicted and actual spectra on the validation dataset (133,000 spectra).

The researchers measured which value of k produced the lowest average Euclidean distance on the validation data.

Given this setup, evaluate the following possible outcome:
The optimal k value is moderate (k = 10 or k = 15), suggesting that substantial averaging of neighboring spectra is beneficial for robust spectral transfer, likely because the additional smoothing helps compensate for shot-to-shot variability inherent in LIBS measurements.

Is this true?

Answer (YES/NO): YES